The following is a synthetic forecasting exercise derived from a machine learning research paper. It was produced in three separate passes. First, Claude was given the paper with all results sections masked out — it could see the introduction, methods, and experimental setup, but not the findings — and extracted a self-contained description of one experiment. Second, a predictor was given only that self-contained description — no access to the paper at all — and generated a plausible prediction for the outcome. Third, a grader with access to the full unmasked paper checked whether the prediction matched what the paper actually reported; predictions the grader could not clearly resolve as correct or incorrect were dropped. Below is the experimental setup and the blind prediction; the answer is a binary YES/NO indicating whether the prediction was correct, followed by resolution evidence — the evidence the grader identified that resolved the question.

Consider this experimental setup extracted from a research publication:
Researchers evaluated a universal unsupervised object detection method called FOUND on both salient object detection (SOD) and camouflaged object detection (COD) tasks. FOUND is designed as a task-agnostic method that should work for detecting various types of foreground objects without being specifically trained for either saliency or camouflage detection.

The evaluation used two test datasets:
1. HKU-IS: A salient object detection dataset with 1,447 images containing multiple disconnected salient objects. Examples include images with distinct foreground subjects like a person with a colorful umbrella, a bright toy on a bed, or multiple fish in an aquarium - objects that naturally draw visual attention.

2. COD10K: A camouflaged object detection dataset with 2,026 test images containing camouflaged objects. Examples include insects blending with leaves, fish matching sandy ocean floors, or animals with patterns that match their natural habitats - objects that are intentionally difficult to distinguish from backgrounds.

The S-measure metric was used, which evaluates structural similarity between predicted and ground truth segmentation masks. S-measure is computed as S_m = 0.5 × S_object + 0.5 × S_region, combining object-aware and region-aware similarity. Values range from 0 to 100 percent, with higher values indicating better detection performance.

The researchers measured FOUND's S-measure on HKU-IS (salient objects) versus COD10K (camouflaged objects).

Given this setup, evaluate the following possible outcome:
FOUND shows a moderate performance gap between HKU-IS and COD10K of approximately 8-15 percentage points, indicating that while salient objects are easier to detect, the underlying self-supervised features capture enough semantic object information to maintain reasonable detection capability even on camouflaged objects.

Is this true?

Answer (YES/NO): NO